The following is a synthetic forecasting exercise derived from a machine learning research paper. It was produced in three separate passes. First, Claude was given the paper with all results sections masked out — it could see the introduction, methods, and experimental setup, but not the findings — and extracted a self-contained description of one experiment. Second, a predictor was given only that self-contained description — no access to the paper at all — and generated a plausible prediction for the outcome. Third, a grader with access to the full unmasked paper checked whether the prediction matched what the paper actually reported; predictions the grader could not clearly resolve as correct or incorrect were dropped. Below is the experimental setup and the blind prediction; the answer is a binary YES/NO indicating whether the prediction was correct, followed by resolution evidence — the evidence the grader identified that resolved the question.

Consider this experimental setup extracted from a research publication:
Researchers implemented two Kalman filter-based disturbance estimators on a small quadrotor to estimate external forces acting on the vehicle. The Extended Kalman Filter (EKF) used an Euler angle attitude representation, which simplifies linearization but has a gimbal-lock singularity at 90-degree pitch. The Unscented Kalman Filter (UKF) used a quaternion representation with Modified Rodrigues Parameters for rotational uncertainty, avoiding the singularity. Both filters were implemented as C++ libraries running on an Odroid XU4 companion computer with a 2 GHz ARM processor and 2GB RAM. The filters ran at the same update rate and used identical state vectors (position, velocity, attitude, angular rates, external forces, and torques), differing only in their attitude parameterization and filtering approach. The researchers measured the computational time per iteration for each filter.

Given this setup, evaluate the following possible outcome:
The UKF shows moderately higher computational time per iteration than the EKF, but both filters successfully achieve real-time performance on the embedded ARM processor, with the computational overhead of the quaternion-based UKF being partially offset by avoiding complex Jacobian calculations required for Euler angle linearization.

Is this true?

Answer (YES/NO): NO